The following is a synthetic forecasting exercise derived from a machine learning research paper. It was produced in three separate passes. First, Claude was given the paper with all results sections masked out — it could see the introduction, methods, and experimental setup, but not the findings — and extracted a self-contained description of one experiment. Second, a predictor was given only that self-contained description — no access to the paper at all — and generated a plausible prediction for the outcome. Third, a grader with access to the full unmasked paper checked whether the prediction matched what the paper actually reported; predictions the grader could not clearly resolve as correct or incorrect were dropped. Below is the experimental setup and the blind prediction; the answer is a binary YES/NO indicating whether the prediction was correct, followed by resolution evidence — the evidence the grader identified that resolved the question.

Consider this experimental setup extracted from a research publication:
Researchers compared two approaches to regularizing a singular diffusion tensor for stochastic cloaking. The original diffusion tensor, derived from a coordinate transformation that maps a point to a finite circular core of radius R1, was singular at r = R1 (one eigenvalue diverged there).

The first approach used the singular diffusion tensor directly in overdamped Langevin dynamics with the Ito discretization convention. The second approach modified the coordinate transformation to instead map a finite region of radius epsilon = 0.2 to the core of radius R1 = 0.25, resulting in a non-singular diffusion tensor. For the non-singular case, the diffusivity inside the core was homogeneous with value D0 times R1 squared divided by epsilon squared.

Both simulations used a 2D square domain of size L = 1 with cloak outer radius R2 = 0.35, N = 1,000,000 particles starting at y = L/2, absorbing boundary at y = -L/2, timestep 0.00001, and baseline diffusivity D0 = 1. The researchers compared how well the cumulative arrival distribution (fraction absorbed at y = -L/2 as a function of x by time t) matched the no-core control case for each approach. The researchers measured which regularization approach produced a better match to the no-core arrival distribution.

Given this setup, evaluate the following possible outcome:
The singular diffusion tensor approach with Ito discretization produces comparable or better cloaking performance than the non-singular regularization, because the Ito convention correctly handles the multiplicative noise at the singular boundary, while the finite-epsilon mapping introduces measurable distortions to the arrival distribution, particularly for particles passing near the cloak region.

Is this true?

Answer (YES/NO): NO